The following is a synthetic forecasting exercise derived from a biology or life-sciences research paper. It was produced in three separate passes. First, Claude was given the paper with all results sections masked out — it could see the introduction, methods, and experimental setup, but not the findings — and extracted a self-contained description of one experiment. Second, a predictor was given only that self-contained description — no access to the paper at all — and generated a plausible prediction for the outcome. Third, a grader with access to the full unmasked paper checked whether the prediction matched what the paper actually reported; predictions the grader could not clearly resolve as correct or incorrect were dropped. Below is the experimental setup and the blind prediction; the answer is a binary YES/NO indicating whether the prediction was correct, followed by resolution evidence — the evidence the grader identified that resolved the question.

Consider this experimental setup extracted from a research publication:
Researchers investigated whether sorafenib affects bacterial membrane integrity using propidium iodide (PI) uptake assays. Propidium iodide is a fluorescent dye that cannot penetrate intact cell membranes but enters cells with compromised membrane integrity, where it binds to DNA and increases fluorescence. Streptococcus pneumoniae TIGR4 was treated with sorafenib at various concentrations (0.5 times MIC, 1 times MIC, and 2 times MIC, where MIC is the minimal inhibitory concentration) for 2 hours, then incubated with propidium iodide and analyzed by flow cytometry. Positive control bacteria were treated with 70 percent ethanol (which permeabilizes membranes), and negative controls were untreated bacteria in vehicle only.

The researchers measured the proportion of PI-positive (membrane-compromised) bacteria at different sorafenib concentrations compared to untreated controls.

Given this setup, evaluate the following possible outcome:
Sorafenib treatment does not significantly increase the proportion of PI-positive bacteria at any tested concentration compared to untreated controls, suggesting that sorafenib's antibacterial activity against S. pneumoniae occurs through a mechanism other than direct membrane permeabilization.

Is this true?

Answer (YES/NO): NO